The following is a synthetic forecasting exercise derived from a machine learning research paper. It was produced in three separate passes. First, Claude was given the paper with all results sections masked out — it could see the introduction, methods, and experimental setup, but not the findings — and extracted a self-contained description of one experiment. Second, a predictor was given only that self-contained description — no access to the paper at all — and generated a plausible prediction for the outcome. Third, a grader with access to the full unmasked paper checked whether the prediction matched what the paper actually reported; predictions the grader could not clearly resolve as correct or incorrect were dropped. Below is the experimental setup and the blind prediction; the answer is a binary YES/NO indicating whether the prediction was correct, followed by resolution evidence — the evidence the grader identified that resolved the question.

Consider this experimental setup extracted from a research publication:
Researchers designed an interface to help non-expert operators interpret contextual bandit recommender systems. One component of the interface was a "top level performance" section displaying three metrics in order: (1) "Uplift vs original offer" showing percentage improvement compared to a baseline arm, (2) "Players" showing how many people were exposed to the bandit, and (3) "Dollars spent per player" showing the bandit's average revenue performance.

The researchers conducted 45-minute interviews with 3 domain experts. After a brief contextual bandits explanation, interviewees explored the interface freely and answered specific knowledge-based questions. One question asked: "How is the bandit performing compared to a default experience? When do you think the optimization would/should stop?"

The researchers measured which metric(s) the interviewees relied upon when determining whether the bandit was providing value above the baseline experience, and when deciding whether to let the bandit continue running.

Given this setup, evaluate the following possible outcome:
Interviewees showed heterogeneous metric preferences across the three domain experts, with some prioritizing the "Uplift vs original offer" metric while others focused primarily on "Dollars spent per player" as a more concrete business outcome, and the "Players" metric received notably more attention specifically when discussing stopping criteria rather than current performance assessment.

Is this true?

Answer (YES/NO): NO